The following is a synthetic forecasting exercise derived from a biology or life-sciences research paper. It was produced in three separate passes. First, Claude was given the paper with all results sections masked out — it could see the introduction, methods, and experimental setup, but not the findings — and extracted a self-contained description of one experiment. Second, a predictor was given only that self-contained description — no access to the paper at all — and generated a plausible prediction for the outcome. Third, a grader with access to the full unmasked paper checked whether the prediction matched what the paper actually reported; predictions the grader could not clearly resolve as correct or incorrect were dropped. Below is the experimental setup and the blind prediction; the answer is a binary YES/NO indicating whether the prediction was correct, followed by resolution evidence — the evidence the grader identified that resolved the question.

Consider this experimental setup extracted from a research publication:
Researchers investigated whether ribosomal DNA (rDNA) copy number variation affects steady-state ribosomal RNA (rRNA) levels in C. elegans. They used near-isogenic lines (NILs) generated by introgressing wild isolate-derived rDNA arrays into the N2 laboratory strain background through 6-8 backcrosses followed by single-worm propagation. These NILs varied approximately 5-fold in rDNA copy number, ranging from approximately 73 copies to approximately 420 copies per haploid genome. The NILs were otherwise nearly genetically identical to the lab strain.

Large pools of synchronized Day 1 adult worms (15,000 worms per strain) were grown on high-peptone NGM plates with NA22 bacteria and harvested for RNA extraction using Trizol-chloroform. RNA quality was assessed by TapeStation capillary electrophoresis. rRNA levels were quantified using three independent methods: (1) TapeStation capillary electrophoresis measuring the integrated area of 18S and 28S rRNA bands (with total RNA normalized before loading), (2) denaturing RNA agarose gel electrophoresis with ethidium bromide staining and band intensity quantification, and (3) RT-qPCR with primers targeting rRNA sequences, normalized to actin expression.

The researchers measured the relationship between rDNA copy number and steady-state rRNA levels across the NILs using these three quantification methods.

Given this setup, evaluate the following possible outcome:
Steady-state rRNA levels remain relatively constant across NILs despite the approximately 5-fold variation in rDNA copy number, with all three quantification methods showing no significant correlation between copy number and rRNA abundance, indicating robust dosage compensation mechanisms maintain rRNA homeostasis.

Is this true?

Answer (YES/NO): YES